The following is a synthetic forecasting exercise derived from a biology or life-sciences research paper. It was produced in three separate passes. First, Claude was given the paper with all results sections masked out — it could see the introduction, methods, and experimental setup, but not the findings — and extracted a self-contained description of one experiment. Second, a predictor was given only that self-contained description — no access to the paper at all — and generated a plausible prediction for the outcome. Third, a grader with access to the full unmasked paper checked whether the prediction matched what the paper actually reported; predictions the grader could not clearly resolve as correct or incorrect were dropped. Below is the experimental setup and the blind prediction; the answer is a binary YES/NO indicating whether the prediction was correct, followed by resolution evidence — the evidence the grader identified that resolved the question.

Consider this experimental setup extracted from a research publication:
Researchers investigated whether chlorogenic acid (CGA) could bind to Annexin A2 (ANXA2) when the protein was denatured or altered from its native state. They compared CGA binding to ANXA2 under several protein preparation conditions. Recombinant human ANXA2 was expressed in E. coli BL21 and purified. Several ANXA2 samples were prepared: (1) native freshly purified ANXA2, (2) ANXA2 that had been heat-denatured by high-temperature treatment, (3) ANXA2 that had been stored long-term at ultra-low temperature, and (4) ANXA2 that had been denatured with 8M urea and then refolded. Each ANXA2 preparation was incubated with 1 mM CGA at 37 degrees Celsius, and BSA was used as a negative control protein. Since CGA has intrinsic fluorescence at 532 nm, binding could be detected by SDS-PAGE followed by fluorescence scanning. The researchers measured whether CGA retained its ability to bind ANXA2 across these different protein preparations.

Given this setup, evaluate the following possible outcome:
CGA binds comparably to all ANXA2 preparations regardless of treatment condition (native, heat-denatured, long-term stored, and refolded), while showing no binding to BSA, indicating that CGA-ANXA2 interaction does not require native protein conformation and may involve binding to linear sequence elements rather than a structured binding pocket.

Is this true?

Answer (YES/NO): NO